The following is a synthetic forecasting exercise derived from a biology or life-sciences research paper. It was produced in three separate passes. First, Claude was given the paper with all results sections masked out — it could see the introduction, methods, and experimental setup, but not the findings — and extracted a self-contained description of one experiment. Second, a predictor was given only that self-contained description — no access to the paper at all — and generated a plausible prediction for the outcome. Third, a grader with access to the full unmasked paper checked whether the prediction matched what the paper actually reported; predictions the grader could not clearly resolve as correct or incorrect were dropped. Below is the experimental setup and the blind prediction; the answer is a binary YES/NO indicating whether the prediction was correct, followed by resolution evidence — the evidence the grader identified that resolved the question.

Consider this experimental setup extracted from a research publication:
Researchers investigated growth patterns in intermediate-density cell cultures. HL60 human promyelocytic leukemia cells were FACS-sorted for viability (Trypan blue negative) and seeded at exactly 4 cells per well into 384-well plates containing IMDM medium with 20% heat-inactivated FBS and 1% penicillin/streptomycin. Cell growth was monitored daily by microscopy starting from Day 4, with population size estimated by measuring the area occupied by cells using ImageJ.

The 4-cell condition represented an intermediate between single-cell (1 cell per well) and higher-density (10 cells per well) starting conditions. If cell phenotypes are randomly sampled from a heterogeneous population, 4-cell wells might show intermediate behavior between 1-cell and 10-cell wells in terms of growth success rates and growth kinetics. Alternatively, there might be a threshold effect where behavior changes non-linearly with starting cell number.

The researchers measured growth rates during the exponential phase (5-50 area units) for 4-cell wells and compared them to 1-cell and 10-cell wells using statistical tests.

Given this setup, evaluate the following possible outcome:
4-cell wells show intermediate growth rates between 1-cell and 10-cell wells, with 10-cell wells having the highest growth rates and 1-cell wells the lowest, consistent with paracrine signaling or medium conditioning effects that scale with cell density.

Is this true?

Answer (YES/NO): NO